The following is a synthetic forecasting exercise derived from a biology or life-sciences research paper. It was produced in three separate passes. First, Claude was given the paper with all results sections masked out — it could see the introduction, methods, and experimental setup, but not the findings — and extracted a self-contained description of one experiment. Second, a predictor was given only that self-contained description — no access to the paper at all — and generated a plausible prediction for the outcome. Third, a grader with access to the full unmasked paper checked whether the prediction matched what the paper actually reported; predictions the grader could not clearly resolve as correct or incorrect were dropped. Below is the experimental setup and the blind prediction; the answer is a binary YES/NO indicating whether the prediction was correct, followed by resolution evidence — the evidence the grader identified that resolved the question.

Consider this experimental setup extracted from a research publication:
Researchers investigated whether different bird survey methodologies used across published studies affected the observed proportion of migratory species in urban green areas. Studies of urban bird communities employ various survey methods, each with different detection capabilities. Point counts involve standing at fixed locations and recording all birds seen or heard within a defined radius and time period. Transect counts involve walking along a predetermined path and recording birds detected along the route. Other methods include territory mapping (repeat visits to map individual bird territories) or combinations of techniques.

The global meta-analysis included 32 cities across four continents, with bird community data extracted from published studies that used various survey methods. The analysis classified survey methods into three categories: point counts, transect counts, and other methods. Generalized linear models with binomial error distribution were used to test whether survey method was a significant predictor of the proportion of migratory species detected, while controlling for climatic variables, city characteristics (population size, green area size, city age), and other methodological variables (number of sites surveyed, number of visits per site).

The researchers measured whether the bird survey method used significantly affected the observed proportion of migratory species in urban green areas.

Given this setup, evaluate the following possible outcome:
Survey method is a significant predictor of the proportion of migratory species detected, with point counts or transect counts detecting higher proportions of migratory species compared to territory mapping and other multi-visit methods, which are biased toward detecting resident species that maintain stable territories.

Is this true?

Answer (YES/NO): NO